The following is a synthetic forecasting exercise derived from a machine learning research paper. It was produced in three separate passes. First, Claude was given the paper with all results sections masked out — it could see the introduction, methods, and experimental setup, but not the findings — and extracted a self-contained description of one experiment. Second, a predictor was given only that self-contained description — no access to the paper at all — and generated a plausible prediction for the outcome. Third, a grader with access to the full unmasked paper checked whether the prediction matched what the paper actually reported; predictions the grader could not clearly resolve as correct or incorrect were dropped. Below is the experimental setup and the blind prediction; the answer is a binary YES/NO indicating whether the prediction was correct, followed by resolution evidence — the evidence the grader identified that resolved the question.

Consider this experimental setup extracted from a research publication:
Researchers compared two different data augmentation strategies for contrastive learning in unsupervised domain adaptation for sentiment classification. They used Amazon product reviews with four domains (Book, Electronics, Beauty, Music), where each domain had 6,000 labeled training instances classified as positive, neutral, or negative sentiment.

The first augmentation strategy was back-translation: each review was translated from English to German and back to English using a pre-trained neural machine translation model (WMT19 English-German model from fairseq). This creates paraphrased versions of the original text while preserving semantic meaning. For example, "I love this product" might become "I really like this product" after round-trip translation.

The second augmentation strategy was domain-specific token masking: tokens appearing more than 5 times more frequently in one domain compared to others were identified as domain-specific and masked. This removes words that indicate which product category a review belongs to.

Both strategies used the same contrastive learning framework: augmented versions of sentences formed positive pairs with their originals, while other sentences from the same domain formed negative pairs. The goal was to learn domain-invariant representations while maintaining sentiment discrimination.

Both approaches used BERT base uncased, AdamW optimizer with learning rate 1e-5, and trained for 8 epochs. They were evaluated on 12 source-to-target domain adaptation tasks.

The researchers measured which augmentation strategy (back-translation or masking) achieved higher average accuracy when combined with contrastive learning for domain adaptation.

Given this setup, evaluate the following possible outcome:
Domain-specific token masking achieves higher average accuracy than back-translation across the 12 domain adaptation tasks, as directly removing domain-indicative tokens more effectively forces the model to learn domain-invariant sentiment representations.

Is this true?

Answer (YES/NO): YES